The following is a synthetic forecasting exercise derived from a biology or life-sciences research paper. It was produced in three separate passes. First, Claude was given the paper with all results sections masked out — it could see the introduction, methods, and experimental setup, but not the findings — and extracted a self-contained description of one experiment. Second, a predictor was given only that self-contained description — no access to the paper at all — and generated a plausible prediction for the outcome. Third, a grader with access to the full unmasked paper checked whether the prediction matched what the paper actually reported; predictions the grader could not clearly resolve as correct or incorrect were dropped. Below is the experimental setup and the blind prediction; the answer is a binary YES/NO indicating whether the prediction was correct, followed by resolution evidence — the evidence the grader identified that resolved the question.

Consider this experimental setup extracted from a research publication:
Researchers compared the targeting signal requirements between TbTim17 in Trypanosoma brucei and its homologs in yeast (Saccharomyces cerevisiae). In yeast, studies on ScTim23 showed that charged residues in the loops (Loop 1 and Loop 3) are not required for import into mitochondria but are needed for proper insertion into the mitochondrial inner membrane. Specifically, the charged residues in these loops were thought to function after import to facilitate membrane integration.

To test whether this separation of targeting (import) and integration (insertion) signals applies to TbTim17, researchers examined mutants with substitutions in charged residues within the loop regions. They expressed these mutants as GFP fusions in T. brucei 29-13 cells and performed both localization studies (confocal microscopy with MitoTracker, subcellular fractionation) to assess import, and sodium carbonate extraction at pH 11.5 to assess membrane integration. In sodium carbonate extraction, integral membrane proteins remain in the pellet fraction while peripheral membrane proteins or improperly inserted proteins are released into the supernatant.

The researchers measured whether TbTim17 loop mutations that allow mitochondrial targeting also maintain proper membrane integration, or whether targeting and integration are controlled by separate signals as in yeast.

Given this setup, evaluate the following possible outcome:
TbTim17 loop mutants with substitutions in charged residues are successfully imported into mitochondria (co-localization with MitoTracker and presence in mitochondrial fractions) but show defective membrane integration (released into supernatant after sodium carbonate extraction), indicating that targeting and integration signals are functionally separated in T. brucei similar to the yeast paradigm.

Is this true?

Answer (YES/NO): NO